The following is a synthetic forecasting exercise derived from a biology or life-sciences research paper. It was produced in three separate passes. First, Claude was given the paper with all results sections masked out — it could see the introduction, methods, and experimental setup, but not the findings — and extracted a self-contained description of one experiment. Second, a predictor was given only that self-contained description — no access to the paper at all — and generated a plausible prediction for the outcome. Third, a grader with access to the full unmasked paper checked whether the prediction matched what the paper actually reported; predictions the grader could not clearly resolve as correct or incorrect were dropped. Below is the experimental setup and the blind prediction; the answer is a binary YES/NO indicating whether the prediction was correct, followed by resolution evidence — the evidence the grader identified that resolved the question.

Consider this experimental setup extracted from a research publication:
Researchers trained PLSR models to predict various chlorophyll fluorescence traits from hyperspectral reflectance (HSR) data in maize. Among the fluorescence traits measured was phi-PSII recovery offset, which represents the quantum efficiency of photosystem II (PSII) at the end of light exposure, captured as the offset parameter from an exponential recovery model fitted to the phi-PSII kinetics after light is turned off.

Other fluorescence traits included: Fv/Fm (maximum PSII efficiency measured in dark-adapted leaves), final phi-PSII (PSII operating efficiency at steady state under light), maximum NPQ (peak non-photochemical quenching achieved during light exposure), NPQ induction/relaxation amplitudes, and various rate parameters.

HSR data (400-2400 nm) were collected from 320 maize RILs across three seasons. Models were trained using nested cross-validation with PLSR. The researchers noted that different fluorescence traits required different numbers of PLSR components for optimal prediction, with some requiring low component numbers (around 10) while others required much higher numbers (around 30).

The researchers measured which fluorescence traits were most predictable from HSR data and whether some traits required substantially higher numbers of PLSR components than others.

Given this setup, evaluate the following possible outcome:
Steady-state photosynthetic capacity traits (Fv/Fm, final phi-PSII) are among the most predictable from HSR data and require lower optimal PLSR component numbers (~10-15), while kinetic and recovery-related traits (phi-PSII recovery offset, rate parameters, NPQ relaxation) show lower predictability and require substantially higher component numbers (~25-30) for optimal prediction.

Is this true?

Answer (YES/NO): NO